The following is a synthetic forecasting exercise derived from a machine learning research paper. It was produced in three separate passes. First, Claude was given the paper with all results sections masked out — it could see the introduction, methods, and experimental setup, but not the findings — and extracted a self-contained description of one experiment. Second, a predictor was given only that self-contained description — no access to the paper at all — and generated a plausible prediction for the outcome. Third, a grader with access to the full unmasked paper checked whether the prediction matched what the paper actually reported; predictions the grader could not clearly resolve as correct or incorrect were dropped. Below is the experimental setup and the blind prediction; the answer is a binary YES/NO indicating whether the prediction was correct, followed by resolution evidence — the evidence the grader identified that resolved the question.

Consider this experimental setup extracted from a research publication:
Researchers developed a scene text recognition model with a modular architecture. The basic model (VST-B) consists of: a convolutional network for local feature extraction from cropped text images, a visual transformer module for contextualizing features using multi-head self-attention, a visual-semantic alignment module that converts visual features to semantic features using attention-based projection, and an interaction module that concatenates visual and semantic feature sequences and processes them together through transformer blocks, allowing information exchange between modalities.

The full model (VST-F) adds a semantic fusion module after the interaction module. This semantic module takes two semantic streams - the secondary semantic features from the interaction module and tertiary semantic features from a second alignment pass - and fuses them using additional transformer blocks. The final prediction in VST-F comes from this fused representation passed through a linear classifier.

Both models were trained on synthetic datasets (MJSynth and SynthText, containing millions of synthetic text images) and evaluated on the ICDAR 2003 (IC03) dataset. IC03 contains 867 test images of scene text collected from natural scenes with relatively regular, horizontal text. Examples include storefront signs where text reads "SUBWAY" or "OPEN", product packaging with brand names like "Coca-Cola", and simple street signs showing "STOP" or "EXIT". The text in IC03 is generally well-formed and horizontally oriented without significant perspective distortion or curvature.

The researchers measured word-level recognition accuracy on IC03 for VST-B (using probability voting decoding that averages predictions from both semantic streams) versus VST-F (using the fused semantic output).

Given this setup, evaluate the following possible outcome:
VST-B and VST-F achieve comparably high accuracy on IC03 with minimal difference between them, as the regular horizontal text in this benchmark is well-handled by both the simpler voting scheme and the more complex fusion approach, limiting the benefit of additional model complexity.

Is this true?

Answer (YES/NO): NO